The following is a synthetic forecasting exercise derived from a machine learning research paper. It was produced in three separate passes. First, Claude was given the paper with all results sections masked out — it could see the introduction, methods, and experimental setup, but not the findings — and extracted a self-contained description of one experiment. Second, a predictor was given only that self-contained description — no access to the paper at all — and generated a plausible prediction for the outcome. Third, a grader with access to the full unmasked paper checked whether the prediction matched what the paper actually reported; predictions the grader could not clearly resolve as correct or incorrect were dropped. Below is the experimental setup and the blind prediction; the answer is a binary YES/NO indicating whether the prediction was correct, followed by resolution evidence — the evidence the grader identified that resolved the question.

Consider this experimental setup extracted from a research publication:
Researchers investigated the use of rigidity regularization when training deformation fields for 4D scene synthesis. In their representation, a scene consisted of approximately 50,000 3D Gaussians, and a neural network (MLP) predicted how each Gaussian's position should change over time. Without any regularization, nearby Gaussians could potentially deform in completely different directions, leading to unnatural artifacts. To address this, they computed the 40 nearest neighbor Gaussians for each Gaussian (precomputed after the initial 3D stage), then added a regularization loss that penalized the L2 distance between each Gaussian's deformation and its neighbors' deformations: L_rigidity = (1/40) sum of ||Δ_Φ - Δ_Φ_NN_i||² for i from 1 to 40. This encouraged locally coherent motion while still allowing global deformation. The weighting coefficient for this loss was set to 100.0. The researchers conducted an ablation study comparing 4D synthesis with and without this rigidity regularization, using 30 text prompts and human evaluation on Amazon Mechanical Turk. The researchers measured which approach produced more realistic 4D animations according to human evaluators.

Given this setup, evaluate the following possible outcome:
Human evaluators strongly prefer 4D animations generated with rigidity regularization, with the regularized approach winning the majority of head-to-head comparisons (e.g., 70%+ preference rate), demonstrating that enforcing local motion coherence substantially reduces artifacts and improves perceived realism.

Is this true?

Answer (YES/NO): YES